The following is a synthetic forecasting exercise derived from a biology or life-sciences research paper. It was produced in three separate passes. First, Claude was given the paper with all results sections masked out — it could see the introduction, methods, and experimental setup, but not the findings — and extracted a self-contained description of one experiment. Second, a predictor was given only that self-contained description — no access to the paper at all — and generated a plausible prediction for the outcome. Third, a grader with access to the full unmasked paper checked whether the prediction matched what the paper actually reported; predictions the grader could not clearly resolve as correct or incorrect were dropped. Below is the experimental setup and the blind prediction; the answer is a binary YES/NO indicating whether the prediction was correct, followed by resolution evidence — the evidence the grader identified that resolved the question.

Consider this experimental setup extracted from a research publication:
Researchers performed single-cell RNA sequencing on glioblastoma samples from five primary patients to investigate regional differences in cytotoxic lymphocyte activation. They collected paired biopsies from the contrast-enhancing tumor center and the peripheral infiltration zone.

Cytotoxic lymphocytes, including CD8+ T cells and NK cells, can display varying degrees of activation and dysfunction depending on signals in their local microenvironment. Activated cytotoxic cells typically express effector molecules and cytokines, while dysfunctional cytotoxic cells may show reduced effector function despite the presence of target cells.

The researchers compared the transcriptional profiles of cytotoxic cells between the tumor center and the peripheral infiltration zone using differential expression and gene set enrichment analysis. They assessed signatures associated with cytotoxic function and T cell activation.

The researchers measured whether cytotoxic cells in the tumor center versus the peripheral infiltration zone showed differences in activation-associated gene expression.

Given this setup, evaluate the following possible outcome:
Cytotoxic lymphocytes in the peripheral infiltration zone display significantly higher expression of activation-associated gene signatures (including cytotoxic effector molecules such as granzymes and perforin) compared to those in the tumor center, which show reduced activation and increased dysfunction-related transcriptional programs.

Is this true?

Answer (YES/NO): NO